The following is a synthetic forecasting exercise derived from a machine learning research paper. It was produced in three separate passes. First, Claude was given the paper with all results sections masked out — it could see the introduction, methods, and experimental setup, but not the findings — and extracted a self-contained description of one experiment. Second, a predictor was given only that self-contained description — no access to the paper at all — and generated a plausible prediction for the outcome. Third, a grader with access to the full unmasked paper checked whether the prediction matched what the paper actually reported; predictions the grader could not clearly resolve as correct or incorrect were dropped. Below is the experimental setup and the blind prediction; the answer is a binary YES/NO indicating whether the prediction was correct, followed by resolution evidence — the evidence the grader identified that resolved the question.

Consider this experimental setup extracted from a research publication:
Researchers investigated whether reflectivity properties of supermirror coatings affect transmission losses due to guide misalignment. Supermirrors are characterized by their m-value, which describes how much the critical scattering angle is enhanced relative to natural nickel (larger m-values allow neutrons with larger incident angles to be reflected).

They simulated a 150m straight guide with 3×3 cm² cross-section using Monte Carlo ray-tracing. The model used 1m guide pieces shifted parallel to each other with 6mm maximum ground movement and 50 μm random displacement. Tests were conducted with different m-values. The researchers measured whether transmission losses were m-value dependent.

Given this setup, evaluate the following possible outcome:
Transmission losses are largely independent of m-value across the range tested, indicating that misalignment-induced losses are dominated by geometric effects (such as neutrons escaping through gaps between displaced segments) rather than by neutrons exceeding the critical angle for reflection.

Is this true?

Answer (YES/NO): YES